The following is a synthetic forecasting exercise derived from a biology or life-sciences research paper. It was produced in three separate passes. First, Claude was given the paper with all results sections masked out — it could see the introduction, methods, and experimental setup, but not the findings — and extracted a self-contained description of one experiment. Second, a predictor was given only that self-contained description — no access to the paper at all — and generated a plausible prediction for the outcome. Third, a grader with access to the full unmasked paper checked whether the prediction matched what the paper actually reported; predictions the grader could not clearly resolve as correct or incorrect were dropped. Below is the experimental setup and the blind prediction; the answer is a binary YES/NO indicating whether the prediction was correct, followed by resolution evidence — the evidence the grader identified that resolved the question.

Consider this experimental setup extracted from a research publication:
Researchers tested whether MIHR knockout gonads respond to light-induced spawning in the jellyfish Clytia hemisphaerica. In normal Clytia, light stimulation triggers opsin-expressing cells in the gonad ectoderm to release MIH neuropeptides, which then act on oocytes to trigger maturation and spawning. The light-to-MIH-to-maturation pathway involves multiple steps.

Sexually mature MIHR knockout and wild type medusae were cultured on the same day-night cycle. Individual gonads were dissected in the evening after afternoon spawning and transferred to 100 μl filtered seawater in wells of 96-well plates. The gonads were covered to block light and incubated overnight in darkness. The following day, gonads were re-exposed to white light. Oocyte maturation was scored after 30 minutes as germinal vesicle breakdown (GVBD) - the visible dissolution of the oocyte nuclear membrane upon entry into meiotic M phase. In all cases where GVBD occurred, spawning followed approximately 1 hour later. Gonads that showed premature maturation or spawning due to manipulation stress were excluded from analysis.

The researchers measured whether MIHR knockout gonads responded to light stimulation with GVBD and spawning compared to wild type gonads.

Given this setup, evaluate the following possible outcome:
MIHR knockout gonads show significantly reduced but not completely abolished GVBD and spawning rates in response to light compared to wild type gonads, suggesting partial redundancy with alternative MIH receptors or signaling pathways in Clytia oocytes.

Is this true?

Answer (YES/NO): NO